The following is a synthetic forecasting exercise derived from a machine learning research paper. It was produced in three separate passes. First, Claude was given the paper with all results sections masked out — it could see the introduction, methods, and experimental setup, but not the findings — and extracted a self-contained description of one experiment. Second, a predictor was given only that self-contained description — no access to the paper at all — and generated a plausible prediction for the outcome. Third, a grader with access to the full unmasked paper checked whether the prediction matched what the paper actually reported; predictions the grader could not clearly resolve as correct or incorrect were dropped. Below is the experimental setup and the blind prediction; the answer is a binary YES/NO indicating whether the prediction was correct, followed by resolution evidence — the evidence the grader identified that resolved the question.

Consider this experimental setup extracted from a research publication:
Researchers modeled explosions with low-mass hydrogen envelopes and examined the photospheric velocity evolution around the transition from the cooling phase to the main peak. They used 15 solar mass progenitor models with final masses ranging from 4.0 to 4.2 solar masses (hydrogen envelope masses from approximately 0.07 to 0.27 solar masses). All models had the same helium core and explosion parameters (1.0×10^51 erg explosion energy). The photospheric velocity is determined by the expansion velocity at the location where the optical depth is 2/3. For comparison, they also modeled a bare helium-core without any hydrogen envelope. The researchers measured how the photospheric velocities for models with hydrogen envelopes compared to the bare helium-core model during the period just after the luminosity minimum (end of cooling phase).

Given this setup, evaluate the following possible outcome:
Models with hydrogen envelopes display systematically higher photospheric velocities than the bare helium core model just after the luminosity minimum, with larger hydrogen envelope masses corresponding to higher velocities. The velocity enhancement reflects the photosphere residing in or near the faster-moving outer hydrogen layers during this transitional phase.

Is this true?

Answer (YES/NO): NO